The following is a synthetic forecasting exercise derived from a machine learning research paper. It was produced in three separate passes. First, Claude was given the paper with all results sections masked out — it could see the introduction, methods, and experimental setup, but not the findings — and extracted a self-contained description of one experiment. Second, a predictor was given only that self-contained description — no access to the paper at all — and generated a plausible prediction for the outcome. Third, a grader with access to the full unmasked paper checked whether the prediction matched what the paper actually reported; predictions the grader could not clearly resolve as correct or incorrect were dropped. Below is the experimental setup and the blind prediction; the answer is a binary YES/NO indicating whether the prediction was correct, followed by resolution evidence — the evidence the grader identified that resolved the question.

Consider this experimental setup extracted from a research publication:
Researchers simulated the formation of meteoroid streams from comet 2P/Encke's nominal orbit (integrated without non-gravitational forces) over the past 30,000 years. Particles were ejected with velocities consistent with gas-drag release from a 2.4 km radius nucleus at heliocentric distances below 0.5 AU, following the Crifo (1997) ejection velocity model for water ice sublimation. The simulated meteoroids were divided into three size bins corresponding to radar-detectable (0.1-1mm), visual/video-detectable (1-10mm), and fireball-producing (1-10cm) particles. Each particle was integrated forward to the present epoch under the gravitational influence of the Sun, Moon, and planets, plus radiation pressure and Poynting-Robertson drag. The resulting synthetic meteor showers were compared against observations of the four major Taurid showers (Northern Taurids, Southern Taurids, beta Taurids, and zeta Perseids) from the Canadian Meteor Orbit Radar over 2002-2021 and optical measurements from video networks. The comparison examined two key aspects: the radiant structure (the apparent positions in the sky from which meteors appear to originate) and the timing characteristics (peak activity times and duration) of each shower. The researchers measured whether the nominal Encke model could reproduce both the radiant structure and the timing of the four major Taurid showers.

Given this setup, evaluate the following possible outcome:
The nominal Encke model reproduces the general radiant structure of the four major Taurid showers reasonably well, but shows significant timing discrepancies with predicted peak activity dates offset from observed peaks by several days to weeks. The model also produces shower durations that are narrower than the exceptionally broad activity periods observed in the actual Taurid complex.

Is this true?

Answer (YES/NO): YES